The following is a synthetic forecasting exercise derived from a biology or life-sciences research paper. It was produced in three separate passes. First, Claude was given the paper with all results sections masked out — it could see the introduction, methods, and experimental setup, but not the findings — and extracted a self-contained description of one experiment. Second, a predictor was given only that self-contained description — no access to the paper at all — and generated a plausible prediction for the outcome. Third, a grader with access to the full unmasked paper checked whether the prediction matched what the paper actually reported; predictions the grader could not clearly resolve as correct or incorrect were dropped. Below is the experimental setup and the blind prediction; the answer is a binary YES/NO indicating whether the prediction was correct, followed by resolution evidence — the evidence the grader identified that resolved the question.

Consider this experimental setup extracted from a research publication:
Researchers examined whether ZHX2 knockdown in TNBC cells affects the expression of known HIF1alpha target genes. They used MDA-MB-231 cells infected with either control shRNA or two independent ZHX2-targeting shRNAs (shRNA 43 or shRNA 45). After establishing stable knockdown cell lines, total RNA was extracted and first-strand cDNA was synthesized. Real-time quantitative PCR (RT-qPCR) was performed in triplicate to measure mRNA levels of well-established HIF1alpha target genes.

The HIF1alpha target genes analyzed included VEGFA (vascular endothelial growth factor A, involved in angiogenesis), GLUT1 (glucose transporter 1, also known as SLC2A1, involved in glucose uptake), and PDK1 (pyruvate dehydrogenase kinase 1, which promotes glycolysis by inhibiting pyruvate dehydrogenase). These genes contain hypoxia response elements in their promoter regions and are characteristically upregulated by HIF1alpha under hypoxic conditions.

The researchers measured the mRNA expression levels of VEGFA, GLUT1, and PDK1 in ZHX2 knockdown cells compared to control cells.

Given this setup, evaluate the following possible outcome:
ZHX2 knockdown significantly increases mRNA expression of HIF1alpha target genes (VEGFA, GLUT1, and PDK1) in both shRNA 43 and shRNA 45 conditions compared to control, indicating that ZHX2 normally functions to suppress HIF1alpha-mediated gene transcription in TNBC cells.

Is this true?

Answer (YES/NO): NO